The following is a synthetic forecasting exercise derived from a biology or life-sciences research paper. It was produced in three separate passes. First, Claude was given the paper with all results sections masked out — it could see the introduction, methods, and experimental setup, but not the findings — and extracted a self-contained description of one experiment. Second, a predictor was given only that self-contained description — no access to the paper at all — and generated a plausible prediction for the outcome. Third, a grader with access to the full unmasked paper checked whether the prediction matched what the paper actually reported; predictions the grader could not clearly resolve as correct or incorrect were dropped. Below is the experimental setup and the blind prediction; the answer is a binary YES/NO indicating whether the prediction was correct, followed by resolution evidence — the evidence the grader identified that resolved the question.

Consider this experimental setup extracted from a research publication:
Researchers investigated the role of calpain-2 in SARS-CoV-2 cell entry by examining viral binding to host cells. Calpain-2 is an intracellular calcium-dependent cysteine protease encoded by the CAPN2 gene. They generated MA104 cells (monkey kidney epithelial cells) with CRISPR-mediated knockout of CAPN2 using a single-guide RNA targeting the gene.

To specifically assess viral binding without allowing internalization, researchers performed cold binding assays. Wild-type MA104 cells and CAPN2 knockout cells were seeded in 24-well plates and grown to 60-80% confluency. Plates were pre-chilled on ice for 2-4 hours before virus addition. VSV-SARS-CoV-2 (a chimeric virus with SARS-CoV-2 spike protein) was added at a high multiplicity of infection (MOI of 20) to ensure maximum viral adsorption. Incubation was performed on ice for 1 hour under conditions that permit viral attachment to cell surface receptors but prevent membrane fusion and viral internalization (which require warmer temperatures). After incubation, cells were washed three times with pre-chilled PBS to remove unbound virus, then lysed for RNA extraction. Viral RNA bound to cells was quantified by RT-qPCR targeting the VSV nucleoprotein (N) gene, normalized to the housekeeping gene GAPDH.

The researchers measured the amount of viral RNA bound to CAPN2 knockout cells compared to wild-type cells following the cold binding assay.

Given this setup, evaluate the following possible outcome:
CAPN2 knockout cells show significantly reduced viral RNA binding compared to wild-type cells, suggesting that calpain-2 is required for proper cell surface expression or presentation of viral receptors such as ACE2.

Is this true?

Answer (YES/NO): YES